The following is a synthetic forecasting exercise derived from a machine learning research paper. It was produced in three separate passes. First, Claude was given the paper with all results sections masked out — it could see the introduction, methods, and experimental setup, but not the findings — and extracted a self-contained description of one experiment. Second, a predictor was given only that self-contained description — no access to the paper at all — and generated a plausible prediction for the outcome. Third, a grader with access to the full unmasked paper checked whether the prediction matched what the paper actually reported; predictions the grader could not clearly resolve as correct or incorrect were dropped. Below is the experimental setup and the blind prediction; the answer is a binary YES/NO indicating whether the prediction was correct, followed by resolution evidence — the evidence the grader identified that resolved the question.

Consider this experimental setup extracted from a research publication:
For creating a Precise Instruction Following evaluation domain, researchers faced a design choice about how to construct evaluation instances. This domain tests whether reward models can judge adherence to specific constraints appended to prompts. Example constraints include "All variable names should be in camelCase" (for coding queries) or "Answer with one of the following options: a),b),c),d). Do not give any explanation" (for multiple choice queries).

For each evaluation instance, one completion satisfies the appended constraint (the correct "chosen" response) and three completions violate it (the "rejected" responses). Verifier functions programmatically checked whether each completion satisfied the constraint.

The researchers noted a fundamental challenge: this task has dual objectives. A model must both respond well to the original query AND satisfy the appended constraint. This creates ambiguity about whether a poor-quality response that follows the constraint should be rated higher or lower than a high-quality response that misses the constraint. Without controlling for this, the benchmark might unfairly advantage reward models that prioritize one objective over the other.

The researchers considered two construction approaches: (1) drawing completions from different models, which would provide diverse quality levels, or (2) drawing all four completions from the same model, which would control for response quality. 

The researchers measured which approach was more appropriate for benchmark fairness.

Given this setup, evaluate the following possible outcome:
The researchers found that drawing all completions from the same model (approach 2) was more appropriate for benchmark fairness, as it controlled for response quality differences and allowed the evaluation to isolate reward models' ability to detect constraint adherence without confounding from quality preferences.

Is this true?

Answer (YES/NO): YES